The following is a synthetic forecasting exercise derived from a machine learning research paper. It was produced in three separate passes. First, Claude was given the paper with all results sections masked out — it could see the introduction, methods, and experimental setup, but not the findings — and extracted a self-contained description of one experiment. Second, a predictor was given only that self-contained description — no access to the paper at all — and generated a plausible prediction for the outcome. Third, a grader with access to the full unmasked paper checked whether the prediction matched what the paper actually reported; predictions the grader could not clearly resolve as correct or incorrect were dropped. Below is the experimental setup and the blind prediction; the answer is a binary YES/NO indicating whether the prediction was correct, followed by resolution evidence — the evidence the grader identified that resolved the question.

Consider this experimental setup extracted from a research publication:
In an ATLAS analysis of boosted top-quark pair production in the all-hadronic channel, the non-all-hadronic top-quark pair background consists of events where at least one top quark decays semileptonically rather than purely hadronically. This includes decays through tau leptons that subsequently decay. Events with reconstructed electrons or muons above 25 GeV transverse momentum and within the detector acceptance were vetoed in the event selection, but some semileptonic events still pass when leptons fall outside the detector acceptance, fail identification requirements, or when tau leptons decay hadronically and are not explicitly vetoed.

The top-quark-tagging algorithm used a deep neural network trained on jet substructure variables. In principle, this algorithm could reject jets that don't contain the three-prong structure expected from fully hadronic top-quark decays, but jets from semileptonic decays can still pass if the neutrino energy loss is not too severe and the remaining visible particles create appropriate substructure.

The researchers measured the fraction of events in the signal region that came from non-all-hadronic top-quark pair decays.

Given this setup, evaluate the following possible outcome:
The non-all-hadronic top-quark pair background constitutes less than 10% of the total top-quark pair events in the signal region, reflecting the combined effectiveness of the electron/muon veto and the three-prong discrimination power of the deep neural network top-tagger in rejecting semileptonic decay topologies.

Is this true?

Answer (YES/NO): YES